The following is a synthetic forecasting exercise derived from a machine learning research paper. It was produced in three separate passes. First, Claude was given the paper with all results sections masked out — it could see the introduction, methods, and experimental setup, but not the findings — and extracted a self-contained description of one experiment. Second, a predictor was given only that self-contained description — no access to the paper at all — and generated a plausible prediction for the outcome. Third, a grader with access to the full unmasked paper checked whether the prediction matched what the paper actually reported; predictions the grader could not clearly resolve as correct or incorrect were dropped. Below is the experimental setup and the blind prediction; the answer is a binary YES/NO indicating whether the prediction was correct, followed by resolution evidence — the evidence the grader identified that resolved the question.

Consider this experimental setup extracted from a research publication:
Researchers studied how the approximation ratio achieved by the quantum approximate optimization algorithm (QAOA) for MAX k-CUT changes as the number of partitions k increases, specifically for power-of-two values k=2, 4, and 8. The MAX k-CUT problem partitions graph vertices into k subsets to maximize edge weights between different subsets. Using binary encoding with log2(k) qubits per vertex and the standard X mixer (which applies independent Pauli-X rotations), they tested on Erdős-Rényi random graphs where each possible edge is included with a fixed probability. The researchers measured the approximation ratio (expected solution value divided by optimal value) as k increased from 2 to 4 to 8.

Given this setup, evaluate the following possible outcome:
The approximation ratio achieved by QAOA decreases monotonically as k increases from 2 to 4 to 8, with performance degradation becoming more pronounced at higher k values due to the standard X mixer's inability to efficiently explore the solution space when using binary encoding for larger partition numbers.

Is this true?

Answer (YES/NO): NO